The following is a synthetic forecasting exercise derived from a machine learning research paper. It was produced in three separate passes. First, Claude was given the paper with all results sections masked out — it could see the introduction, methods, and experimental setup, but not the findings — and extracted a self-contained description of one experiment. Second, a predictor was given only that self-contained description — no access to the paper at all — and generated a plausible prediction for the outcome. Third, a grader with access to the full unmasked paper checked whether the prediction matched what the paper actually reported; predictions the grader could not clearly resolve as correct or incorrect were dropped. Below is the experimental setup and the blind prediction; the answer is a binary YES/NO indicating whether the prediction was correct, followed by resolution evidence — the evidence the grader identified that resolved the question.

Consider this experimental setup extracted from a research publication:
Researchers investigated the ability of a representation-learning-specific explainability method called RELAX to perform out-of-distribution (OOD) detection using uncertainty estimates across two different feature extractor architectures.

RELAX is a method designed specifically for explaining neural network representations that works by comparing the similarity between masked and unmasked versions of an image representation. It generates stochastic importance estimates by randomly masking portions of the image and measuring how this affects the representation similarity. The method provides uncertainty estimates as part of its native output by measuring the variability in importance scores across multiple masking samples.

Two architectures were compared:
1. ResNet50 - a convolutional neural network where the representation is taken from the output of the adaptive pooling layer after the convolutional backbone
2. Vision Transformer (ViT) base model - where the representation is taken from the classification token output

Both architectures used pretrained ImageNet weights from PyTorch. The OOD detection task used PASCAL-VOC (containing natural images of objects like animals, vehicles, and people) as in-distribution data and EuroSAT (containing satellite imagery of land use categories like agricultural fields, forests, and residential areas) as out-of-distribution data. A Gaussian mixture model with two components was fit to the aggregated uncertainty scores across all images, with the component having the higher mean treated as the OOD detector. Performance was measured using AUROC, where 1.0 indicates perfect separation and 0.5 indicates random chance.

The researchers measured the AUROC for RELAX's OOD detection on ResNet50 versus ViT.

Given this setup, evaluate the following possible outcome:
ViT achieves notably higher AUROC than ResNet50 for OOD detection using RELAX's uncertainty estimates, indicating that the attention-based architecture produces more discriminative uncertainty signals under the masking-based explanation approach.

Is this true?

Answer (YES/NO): NO